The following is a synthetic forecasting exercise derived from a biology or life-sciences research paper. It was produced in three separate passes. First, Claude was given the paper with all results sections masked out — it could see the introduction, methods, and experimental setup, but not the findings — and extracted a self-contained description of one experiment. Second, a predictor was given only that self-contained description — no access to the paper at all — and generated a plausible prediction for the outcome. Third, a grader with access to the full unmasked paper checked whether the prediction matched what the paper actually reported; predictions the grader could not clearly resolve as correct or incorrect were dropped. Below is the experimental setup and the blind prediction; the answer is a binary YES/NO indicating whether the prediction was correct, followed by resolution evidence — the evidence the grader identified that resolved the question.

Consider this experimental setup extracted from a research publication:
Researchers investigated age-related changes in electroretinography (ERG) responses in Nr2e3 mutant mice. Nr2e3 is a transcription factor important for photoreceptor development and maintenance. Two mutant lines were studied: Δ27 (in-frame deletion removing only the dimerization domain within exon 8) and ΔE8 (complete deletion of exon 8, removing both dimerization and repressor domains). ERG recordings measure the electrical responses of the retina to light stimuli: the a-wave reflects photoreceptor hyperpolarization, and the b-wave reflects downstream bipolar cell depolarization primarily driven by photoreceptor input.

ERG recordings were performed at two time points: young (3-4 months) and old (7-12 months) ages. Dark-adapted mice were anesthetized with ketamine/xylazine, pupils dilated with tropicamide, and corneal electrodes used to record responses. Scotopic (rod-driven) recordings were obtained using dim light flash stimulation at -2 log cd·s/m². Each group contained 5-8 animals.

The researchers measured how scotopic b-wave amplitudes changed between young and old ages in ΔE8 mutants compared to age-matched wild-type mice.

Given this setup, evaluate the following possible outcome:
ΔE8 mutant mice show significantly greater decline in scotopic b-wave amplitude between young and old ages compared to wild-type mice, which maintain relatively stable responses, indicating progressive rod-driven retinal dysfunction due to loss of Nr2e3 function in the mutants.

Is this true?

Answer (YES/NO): YES